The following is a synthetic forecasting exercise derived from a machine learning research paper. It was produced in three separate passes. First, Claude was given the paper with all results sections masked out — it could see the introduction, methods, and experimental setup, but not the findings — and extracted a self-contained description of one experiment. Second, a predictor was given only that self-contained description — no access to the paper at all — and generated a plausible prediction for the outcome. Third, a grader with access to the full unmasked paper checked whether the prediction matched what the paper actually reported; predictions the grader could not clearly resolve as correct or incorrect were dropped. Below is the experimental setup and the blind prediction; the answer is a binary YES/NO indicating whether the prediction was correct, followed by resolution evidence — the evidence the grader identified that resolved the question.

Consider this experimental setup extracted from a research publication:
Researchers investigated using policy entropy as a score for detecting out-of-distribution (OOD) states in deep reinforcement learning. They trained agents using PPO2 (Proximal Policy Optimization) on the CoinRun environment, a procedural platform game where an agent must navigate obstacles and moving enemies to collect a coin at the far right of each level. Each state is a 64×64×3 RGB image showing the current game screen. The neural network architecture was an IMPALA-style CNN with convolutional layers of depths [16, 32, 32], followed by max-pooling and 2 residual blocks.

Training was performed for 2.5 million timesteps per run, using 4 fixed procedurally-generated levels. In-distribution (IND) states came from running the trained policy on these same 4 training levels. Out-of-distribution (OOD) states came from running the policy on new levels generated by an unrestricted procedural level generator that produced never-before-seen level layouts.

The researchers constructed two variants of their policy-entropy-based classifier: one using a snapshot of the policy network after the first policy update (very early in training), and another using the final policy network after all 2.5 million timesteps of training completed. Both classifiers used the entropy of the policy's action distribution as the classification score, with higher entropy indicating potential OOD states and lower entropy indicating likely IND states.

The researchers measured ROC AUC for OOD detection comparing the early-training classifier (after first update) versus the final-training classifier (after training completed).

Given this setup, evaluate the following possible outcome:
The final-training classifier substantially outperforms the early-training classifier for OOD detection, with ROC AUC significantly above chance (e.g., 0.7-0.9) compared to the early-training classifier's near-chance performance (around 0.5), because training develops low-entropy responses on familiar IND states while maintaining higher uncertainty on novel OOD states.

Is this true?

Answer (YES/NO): NO